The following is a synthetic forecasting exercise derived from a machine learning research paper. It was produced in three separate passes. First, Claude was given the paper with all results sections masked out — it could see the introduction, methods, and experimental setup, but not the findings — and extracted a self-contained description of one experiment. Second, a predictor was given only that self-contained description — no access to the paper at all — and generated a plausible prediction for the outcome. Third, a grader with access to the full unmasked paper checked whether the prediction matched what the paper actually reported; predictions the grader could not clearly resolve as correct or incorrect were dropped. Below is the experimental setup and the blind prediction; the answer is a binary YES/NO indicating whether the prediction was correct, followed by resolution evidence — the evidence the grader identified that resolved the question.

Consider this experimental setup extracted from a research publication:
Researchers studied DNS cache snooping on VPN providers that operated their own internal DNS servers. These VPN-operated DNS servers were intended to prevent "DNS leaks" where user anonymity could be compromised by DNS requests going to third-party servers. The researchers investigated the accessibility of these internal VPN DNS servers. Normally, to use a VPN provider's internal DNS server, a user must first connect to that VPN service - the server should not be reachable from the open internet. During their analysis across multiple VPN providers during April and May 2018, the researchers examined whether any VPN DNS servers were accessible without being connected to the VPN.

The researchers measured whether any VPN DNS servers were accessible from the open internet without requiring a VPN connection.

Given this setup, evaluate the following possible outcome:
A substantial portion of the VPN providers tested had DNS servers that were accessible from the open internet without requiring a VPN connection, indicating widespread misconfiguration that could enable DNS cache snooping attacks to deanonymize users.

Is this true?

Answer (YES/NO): NO